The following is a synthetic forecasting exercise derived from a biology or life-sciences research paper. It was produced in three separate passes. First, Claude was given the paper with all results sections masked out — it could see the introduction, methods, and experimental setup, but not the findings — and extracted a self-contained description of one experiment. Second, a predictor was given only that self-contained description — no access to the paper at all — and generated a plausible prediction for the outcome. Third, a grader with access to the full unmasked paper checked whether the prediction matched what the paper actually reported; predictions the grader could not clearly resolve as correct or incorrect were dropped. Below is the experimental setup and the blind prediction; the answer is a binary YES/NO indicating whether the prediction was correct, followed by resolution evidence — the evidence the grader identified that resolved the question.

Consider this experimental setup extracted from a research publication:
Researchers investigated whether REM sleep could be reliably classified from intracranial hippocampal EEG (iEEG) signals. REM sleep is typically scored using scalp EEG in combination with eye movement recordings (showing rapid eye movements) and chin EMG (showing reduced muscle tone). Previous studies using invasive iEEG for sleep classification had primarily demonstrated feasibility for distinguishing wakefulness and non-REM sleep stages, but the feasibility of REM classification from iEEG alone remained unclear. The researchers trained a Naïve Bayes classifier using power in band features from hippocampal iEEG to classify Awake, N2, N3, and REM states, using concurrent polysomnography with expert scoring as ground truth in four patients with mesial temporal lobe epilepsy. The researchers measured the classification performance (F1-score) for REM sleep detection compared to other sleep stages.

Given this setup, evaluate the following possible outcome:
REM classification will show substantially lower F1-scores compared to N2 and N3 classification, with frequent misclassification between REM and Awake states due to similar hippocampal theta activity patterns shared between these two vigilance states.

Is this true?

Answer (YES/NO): NO